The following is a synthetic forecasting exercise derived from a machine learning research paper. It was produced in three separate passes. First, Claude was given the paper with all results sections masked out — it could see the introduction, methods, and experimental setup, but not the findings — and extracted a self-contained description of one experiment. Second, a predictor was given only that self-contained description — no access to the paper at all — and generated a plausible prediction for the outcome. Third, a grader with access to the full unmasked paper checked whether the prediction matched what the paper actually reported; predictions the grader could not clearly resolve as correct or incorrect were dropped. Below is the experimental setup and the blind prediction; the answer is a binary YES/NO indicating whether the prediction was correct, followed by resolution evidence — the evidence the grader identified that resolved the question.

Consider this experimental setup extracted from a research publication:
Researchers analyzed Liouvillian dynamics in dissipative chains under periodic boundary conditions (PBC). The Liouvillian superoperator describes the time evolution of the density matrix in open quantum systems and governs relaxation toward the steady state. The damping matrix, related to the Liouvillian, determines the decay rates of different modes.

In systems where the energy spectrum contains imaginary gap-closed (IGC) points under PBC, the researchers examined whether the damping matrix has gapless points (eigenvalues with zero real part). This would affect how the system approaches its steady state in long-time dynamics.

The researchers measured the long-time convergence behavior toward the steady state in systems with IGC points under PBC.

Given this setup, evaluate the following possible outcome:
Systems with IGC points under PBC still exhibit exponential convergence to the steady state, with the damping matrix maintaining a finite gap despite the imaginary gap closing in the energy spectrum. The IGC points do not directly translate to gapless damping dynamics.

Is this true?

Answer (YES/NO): NO